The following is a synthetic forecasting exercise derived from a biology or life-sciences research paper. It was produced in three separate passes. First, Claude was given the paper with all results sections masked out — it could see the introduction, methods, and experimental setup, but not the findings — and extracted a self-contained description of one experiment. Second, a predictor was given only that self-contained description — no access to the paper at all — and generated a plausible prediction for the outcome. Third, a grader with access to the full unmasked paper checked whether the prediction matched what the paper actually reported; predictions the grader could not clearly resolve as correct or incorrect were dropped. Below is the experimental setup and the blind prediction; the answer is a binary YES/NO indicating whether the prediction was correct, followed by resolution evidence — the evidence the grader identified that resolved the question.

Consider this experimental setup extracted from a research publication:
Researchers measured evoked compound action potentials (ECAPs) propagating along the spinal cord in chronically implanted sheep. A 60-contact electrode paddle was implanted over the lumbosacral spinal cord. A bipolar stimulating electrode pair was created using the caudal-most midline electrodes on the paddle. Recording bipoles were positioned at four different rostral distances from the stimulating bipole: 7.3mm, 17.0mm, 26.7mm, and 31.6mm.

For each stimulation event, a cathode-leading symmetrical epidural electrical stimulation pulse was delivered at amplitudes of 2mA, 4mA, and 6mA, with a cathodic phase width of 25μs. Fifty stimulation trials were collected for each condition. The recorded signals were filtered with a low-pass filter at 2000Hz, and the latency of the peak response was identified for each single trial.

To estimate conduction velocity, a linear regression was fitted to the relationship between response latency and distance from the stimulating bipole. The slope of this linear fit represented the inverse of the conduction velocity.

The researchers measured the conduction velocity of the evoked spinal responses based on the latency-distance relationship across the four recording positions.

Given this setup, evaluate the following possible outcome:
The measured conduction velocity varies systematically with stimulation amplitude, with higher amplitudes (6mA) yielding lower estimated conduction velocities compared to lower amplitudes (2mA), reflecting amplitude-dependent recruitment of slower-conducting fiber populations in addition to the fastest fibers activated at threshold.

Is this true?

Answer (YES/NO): NO